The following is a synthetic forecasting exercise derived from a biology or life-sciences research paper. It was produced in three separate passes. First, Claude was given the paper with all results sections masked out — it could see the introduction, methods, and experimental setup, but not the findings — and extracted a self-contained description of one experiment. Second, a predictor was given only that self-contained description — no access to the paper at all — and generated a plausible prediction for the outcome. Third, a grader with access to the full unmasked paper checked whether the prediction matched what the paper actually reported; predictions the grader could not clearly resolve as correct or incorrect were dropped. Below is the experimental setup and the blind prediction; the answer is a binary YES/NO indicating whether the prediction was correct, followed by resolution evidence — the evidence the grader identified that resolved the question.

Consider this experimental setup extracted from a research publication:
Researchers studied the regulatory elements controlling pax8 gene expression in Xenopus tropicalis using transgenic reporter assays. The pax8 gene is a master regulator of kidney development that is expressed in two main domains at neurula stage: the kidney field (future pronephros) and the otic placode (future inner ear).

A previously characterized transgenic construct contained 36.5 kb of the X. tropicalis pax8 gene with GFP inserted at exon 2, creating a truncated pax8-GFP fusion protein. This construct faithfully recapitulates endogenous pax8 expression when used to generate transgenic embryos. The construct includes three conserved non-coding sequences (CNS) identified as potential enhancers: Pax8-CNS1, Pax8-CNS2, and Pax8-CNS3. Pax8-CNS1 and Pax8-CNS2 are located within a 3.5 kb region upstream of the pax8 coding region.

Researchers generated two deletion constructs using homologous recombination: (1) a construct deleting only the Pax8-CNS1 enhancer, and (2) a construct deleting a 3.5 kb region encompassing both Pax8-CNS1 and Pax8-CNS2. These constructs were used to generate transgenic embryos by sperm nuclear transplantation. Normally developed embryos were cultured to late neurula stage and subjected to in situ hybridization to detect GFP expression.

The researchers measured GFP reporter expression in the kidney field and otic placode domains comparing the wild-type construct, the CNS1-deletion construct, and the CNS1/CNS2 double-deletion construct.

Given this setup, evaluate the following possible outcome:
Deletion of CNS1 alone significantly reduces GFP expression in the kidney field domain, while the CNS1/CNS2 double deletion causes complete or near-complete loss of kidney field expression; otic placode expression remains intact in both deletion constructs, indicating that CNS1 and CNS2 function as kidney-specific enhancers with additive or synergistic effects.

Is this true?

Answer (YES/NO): NO